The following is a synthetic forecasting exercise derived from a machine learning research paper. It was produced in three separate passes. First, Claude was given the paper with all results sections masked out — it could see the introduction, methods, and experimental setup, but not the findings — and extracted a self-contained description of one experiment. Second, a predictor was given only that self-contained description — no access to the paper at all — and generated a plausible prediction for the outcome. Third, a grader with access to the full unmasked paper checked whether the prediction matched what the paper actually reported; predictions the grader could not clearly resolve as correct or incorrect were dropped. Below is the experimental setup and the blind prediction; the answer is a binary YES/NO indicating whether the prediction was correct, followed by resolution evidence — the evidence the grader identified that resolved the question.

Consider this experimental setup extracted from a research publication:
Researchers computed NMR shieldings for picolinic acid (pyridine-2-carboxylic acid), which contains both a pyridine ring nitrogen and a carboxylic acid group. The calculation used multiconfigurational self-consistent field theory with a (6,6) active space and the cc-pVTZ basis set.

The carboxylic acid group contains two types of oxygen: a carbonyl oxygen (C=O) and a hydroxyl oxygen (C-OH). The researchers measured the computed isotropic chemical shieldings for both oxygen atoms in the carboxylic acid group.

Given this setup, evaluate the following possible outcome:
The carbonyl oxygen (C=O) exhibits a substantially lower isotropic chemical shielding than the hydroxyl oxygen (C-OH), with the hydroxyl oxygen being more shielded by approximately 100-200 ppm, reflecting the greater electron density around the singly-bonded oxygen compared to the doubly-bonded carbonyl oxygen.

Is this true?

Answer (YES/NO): NO